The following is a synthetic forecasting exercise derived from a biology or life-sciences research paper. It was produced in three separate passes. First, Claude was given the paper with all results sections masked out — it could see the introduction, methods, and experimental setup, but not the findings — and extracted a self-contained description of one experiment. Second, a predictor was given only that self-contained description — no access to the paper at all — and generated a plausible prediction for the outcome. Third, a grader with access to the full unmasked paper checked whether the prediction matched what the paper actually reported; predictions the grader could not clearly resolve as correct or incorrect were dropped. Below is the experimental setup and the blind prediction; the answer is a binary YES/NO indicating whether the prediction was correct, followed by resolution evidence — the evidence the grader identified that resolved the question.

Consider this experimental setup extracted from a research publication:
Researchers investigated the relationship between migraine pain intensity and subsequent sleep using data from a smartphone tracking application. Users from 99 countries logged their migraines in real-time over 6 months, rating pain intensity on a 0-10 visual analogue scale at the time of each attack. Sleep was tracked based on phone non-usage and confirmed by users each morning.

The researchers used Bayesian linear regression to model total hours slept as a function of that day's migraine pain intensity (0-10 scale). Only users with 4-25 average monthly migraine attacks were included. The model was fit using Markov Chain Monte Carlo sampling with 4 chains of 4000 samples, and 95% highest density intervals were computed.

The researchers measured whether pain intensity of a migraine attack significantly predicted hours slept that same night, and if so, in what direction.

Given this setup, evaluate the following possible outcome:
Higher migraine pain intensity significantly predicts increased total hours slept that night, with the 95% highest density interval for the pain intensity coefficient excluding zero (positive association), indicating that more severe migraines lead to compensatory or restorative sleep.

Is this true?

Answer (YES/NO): YES